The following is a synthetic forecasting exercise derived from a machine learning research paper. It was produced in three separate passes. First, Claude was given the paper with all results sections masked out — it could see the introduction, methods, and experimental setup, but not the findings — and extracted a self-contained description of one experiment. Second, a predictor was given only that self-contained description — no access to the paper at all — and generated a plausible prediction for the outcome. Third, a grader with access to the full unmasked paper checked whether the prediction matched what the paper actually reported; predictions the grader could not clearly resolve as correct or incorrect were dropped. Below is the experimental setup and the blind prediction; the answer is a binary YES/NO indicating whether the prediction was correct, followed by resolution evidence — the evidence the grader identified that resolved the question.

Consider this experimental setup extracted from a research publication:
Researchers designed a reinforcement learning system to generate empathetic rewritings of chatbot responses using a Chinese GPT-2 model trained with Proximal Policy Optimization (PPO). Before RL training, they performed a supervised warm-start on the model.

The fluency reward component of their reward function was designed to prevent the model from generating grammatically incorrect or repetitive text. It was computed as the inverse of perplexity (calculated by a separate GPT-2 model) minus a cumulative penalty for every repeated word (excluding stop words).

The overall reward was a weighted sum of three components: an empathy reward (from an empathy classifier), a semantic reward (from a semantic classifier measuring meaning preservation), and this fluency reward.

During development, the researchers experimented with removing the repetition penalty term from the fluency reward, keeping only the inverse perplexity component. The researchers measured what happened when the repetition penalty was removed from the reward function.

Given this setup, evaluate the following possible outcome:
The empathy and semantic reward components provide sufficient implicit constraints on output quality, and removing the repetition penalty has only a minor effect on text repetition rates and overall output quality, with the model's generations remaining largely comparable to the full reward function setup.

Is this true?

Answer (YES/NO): NO